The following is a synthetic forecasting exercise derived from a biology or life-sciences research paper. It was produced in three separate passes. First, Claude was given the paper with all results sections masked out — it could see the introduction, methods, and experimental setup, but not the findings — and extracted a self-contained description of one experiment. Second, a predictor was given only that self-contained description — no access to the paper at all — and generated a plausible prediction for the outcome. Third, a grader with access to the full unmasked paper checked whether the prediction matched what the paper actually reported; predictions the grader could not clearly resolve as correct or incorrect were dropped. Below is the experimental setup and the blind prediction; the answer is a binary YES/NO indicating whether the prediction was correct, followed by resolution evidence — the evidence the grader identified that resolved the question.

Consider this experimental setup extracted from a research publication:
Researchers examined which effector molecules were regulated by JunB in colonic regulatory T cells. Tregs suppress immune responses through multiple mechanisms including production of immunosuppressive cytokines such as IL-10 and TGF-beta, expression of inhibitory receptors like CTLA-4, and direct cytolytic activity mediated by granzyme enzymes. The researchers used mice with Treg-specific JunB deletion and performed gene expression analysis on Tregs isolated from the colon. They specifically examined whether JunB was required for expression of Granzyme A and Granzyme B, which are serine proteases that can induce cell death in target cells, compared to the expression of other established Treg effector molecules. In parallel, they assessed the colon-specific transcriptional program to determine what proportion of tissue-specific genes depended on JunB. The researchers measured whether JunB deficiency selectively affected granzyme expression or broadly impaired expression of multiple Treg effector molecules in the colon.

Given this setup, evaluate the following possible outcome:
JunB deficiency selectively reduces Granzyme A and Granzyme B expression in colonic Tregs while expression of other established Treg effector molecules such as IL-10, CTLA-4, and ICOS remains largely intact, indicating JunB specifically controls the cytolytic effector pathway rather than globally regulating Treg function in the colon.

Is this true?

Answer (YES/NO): YES